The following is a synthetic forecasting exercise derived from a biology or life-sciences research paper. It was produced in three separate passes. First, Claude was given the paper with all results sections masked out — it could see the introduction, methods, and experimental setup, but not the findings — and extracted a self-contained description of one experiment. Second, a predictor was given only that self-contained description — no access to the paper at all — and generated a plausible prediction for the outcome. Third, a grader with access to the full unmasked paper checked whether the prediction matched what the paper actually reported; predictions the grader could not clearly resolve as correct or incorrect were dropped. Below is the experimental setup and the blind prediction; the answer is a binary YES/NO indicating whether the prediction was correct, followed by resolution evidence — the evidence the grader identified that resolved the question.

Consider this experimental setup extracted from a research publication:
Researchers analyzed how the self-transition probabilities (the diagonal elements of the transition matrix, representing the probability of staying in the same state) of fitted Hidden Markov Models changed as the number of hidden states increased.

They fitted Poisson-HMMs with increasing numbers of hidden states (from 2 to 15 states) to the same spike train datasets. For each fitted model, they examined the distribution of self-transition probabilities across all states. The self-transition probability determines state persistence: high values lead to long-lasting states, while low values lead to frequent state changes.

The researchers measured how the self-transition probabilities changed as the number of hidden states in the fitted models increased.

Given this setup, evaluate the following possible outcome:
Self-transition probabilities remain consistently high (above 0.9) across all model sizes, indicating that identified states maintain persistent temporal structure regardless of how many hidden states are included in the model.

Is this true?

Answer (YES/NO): NO